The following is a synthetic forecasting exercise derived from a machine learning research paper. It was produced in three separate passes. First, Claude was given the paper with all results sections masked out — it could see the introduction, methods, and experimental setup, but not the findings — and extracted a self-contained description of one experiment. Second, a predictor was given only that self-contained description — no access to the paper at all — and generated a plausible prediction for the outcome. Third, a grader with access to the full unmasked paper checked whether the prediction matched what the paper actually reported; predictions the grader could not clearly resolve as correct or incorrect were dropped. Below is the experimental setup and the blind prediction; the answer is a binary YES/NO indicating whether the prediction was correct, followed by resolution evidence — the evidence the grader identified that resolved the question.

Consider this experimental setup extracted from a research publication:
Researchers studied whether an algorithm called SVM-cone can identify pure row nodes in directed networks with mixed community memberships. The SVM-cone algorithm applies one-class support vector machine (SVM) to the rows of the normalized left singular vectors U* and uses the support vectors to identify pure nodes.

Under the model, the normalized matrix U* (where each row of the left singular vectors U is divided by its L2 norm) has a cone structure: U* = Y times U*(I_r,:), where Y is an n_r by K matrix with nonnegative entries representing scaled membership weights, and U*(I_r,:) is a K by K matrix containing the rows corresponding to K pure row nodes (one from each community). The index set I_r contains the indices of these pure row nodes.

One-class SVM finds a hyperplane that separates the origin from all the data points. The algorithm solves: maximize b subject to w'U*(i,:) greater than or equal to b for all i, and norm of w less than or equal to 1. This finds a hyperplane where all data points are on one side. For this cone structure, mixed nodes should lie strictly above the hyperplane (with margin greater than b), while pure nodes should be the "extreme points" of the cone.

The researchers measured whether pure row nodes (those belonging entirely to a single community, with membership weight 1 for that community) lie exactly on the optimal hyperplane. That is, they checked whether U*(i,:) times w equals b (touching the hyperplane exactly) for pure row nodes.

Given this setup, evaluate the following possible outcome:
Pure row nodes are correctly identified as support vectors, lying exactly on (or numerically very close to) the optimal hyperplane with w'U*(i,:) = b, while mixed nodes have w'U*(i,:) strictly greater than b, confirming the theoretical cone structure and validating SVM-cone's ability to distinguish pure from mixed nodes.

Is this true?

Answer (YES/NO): YES